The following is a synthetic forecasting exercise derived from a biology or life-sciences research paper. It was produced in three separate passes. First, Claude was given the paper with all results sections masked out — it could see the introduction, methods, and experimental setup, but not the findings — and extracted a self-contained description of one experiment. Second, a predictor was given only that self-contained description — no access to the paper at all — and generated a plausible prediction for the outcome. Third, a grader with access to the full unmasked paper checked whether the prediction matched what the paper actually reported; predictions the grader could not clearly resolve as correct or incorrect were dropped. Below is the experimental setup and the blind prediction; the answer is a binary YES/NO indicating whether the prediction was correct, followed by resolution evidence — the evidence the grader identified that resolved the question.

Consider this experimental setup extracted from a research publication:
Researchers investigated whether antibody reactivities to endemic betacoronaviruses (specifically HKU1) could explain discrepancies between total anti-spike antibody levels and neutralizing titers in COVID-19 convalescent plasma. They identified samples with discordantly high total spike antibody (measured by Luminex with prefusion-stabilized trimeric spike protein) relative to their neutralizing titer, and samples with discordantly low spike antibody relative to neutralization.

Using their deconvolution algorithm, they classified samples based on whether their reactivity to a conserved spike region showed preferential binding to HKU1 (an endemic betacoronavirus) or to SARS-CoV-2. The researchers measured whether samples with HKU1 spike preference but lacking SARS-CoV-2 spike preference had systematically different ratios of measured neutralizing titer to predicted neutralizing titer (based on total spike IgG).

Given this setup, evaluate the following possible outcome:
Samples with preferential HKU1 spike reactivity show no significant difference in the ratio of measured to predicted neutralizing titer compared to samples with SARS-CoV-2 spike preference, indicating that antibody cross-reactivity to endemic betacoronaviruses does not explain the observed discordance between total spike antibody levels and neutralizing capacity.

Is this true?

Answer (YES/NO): NO